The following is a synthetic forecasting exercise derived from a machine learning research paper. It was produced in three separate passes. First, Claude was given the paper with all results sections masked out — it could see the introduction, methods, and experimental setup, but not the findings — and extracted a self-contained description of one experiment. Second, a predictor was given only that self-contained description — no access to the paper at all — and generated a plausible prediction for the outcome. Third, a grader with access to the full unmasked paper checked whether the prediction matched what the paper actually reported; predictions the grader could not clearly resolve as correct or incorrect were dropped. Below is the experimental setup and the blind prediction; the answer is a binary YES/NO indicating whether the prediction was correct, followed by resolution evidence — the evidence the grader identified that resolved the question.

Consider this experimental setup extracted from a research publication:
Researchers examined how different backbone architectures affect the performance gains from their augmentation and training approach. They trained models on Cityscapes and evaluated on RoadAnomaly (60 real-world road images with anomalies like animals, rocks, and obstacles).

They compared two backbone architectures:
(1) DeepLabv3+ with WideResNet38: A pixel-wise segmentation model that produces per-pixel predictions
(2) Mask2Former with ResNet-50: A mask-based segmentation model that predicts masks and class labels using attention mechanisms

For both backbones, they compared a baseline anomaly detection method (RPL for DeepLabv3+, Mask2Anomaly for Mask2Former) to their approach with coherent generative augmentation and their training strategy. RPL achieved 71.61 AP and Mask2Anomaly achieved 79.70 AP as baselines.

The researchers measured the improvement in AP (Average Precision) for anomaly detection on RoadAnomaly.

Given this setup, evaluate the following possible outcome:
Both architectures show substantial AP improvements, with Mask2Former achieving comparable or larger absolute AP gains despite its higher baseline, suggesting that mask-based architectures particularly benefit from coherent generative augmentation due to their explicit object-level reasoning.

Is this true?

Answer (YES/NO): NO